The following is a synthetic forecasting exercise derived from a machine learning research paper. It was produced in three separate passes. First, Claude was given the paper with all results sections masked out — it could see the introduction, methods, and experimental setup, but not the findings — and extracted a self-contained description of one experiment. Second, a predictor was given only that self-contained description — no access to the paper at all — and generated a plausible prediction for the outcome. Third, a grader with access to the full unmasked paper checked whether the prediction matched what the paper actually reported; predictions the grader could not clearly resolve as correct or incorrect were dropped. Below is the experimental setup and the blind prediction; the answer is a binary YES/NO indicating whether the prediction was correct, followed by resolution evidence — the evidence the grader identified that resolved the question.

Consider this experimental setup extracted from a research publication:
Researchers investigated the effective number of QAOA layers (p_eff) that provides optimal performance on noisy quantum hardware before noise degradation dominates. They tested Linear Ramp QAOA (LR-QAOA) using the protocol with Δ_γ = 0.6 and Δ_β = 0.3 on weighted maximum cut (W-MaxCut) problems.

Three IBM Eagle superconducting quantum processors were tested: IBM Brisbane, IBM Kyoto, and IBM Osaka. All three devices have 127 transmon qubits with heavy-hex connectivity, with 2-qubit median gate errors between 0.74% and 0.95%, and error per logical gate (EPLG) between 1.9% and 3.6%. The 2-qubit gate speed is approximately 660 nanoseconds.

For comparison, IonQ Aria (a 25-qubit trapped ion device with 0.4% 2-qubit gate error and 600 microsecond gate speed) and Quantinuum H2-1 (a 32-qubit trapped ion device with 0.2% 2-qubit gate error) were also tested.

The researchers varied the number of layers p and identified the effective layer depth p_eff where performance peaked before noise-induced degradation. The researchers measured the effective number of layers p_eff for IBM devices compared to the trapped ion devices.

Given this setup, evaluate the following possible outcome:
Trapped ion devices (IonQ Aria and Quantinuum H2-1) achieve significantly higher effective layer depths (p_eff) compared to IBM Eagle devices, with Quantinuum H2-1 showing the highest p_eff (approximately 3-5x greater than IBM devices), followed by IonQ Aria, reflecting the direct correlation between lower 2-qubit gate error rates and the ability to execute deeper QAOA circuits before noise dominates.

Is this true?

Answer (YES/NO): NO